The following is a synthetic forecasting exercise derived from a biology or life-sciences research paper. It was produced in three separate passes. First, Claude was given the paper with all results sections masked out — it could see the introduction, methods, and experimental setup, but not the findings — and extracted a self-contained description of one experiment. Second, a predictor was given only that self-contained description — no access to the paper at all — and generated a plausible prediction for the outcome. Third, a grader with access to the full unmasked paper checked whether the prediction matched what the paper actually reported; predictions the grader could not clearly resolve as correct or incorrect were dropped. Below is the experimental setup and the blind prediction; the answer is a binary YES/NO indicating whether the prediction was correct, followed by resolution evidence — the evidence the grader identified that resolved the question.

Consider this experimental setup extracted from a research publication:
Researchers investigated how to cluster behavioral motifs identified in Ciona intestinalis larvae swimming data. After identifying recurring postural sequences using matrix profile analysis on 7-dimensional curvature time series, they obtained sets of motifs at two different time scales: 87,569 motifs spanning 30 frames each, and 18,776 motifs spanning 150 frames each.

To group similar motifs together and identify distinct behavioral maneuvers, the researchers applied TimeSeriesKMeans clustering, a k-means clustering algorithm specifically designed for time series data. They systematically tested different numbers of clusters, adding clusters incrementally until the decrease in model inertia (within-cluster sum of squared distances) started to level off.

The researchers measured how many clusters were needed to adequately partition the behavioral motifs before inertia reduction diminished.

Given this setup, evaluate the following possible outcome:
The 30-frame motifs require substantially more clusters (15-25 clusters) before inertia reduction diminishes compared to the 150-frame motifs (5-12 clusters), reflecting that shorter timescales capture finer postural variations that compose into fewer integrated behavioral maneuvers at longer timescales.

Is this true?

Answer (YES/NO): NO